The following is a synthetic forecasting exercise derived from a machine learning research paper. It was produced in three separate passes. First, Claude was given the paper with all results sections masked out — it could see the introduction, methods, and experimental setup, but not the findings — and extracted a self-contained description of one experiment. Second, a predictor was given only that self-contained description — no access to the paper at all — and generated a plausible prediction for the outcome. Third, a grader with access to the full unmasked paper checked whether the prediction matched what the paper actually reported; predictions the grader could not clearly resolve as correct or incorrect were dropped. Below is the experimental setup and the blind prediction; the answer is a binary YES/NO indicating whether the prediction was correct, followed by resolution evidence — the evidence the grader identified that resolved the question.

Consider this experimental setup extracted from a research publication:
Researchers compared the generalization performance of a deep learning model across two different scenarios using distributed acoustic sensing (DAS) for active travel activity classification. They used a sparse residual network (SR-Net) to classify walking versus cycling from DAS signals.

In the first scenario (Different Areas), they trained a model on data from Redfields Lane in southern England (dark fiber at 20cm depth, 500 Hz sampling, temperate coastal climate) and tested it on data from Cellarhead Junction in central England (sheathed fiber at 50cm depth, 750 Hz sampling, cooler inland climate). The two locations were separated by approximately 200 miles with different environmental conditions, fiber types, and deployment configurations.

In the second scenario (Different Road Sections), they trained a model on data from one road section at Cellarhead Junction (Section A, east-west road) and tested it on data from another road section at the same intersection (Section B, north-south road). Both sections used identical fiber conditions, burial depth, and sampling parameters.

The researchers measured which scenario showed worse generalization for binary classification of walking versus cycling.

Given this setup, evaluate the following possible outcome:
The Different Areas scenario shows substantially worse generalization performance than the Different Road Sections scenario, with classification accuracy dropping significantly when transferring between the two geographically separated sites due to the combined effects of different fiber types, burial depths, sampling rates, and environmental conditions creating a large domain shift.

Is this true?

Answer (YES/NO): YES